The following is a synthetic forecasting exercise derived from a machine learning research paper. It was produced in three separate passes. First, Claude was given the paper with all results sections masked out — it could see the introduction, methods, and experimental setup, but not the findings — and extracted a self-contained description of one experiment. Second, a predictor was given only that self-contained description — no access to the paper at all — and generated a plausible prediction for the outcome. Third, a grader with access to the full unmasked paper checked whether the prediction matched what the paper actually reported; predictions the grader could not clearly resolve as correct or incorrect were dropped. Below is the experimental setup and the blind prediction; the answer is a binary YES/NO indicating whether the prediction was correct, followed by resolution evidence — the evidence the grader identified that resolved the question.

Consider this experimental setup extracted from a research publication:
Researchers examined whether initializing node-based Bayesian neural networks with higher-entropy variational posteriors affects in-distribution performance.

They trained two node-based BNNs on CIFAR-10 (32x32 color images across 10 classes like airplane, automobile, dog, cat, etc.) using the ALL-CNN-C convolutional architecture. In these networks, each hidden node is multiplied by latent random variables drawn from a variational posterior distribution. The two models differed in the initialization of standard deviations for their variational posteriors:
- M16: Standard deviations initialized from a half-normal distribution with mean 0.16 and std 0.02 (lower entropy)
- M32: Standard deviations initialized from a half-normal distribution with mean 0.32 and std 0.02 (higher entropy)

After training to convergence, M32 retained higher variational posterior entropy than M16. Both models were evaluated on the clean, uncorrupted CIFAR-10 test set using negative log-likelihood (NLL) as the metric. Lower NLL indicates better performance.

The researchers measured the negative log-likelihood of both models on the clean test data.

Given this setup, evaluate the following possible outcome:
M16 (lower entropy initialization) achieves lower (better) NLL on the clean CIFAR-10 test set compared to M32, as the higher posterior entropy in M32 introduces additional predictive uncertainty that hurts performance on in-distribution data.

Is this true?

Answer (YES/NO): NO